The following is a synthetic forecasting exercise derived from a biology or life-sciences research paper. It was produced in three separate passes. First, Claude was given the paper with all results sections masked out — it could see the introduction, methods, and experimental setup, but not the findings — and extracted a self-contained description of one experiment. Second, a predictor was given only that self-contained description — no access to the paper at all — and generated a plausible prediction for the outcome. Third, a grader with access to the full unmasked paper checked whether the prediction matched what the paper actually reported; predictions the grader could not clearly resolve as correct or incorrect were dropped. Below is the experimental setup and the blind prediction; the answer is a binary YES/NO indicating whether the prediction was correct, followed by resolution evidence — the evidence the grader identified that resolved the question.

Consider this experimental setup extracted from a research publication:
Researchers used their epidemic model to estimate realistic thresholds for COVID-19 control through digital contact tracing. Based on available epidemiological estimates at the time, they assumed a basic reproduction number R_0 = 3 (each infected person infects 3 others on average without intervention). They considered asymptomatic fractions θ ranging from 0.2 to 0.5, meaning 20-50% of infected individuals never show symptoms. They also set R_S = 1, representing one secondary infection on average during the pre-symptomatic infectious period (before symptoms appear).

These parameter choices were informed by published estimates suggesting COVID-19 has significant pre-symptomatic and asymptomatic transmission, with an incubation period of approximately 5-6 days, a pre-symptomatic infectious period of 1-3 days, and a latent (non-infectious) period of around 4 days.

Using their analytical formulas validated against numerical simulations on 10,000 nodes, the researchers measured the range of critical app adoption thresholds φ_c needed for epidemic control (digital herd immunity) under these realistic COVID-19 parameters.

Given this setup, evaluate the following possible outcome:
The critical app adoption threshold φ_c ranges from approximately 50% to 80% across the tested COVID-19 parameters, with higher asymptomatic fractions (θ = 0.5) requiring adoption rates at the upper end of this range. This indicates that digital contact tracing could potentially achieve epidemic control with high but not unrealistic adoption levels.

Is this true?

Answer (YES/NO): NO